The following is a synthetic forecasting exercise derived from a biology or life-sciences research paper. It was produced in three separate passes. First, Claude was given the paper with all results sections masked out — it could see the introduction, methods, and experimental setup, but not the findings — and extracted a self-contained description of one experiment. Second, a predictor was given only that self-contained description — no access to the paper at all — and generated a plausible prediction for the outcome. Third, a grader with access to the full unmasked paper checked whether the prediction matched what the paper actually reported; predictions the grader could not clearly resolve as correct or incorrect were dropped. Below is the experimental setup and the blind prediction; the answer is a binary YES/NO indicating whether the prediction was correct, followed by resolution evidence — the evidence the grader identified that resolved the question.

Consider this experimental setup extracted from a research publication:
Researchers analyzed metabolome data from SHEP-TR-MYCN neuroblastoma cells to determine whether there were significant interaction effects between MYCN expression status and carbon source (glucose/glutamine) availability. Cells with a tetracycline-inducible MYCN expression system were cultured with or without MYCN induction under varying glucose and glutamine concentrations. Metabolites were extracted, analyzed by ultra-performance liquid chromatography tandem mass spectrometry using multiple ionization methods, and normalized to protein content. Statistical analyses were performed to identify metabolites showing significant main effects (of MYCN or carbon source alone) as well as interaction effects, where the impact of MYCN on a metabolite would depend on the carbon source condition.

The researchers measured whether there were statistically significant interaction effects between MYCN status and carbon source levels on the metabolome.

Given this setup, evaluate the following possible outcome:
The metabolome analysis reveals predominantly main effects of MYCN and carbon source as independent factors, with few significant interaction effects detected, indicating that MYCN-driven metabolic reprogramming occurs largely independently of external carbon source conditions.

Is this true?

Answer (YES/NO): NO